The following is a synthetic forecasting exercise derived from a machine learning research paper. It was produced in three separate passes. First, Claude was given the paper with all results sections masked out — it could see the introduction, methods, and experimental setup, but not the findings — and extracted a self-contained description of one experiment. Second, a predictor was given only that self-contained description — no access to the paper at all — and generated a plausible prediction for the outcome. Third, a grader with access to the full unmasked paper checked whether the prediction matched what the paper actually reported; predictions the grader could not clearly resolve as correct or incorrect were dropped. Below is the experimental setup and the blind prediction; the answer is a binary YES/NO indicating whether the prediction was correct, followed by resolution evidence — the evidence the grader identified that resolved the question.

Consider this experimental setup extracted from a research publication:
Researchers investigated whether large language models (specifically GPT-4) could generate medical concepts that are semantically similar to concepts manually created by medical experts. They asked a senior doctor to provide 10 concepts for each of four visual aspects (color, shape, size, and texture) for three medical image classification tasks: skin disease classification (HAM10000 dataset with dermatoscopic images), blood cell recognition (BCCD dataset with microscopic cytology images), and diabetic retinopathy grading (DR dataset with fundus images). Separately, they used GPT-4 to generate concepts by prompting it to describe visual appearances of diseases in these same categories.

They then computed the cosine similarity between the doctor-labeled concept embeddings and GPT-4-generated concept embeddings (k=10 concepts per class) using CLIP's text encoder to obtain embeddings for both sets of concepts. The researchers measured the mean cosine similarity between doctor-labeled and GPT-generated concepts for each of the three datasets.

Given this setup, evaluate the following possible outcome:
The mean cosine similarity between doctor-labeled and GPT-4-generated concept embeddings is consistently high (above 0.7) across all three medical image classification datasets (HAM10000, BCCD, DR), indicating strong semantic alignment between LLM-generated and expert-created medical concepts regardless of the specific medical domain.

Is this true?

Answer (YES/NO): NO